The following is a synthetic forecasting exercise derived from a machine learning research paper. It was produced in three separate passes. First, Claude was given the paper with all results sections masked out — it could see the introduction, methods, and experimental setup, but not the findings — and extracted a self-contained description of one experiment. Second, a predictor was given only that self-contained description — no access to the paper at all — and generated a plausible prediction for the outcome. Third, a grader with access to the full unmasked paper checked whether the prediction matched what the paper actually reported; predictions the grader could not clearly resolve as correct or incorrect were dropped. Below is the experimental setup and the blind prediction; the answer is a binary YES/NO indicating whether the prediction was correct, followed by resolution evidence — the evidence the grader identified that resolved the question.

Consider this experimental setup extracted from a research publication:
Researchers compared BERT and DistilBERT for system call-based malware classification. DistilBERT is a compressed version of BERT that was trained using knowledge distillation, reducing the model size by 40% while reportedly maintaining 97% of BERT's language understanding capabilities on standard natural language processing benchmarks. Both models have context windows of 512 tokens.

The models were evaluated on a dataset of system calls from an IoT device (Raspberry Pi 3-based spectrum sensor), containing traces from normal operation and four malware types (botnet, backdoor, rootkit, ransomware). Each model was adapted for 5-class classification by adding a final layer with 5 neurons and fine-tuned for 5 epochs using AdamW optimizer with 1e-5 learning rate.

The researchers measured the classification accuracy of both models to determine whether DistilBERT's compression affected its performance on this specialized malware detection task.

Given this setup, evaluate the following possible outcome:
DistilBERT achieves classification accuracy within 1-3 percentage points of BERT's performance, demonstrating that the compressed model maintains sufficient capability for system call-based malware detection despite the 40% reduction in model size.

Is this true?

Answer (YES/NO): NO